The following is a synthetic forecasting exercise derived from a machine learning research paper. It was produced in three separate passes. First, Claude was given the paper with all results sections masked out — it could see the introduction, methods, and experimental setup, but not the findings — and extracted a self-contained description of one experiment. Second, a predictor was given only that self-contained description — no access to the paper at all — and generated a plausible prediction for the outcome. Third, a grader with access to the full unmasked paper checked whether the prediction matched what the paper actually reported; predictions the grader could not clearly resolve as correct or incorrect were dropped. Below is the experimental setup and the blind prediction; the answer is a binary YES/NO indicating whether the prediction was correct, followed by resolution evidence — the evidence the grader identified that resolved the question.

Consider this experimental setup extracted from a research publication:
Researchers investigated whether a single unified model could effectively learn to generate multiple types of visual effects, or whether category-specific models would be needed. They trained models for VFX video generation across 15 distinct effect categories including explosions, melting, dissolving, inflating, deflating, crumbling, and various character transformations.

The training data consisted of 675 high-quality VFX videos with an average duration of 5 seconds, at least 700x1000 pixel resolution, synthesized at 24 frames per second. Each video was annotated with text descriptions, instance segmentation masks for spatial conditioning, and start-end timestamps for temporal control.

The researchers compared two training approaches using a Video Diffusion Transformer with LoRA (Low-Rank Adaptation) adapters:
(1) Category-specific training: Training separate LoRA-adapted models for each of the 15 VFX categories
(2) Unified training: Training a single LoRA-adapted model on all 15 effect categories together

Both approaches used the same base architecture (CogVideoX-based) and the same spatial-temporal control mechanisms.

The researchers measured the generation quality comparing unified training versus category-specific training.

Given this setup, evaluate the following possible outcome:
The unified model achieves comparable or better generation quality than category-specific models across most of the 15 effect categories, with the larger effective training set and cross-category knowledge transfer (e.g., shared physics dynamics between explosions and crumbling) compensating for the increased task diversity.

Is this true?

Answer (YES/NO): NO